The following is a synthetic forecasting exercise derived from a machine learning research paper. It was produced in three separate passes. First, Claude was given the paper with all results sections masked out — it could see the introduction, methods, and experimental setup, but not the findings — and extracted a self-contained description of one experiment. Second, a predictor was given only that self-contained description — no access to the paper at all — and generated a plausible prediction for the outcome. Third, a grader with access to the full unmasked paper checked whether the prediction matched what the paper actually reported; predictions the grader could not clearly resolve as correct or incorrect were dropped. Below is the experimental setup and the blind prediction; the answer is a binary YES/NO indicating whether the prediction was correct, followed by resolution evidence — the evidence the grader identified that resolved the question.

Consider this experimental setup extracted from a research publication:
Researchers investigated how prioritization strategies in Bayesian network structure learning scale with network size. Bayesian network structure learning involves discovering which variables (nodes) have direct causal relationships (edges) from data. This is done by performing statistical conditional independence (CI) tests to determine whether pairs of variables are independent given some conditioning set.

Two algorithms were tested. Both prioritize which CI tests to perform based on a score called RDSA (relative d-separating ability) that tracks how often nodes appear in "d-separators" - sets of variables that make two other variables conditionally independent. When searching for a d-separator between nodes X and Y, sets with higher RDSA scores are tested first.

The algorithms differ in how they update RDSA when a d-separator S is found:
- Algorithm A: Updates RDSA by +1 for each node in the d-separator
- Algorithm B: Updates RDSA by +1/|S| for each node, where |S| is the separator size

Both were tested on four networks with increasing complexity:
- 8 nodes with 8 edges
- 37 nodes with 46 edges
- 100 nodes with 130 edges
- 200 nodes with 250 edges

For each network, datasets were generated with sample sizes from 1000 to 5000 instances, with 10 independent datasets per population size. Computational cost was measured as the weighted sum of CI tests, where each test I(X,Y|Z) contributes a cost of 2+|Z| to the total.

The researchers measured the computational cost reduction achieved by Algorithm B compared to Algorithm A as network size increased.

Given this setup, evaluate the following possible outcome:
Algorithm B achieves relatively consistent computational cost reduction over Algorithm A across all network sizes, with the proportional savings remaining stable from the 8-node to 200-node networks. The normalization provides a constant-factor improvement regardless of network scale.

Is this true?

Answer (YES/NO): NO